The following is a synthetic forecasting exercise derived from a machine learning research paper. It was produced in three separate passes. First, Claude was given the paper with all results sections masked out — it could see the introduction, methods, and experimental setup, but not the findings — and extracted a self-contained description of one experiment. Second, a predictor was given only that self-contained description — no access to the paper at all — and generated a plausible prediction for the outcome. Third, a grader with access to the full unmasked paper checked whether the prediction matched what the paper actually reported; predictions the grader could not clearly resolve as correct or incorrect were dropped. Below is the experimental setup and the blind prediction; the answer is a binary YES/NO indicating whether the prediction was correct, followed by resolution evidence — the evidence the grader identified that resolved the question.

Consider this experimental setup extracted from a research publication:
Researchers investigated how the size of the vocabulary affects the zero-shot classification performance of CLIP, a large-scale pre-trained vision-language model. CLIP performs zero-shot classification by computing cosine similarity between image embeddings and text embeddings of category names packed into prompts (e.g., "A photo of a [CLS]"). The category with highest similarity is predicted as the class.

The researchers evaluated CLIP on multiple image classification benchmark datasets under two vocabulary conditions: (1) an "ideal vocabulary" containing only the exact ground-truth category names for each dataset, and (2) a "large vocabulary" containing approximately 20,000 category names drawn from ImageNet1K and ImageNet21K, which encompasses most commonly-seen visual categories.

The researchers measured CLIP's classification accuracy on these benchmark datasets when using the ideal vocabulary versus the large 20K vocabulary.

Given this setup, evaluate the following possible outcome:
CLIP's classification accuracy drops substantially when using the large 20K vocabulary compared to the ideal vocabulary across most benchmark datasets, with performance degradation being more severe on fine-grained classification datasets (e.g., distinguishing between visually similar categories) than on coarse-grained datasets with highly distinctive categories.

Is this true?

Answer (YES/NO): NO